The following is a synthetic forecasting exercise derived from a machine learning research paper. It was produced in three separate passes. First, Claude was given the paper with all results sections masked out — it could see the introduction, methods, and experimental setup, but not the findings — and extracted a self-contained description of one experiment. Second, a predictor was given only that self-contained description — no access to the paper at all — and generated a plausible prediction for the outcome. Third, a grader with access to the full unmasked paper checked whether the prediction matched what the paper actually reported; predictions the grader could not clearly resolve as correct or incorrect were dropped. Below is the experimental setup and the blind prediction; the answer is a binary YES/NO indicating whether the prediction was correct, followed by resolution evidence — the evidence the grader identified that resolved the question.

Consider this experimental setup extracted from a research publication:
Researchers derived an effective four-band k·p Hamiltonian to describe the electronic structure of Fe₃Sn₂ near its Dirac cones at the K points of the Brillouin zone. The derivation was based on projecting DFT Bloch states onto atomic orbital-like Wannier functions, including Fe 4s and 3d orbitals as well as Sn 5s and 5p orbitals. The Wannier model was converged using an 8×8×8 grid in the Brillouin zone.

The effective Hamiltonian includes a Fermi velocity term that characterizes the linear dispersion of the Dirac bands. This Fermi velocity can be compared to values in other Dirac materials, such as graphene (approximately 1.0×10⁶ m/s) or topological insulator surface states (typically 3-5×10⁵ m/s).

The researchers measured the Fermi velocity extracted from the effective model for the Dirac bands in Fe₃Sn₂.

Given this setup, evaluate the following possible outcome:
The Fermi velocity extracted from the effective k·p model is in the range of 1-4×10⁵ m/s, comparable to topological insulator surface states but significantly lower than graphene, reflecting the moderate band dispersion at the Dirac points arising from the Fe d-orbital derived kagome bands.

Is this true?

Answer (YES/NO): YES